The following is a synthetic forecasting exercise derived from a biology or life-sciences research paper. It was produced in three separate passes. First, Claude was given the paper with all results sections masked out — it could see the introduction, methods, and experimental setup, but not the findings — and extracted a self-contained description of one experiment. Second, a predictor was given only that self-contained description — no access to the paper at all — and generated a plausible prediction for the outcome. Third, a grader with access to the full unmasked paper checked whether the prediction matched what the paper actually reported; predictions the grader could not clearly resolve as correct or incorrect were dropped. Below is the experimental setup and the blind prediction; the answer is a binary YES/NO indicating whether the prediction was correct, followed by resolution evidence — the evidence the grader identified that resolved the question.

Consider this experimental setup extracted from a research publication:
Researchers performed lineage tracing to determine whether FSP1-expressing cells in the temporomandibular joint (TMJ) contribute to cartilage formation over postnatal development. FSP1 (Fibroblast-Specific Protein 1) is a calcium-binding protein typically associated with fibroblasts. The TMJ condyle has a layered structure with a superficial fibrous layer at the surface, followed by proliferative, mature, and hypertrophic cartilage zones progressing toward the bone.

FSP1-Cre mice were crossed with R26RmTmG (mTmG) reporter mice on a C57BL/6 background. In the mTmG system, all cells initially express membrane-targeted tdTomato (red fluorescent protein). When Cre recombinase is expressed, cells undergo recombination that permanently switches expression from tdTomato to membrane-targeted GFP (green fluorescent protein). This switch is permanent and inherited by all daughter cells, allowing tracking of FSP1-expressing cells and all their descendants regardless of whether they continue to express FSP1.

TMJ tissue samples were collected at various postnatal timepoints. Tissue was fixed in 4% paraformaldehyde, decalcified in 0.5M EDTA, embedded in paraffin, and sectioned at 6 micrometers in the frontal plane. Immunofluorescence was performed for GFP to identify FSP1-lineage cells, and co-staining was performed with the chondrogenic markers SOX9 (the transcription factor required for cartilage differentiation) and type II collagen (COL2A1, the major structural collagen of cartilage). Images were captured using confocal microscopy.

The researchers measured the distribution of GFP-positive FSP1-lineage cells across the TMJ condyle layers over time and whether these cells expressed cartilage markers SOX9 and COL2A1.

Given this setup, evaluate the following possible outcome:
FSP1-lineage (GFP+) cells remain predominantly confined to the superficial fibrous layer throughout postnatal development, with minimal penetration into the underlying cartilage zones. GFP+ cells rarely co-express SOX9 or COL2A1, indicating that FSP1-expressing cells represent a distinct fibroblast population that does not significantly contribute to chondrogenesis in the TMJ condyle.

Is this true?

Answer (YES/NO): NO